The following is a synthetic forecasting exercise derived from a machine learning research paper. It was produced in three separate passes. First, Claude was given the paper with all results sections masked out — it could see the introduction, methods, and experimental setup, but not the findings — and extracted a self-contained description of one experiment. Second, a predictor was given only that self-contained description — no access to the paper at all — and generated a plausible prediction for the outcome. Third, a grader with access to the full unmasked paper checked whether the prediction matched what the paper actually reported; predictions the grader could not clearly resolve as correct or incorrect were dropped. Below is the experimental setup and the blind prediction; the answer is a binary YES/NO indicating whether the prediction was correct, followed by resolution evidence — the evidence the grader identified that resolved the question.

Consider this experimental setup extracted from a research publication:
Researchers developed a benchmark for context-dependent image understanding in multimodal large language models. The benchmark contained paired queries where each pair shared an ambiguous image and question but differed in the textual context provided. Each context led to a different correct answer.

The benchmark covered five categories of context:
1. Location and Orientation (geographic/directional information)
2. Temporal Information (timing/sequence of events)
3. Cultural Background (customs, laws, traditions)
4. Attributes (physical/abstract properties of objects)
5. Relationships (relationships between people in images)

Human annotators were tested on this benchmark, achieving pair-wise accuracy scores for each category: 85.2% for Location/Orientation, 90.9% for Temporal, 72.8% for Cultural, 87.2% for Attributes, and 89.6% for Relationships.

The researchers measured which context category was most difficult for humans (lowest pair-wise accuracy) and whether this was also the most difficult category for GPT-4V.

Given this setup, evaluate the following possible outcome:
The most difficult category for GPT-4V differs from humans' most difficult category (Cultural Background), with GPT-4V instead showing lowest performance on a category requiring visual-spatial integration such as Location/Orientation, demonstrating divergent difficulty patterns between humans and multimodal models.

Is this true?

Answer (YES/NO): NO